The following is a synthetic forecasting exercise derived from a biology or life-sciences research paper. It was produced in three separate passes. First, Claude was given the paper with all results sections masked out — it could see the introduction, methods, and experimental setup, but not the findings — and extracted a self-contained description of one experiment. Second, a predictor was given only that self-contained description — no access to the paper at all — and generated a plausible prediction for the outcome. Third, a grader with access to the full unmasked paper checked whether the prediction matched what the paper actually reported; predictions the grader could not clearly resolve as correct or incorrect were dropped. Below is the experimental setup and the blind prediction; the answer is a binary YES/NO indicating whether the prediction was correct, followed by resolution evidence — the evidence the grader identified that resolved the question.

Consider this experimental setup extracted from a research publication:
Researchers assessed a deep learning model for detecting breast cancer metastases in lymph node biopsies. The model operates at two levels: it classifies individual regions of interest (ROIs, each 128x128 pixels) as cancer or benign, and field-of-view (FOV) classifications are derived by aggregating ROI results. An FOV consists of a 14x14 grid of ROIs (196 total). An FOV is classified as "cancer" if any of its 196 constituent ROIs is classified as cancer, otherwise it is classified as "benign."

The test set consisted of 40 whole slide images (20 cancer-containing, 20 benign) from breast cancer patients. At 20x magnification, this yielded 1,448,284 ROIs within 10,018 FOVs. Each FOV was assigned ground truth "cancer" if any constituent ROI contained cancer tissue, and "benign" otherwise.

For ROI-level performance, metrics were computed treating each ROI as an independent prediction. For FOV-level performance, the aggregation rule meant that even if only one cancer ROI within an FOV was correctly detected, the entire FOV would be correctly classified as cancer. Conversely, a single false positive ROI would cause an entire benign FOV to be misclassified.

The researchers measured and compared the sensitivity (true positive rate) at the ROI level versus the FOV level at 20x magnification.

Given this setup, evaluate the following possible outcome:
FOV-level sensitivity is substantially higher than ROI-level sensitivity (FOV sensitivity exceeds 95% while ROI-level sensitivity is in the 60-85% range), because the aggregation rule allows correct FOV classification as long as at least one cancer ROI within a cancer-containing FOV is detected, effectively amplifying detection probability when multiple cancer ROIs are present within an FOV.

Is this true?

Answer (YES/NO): NO